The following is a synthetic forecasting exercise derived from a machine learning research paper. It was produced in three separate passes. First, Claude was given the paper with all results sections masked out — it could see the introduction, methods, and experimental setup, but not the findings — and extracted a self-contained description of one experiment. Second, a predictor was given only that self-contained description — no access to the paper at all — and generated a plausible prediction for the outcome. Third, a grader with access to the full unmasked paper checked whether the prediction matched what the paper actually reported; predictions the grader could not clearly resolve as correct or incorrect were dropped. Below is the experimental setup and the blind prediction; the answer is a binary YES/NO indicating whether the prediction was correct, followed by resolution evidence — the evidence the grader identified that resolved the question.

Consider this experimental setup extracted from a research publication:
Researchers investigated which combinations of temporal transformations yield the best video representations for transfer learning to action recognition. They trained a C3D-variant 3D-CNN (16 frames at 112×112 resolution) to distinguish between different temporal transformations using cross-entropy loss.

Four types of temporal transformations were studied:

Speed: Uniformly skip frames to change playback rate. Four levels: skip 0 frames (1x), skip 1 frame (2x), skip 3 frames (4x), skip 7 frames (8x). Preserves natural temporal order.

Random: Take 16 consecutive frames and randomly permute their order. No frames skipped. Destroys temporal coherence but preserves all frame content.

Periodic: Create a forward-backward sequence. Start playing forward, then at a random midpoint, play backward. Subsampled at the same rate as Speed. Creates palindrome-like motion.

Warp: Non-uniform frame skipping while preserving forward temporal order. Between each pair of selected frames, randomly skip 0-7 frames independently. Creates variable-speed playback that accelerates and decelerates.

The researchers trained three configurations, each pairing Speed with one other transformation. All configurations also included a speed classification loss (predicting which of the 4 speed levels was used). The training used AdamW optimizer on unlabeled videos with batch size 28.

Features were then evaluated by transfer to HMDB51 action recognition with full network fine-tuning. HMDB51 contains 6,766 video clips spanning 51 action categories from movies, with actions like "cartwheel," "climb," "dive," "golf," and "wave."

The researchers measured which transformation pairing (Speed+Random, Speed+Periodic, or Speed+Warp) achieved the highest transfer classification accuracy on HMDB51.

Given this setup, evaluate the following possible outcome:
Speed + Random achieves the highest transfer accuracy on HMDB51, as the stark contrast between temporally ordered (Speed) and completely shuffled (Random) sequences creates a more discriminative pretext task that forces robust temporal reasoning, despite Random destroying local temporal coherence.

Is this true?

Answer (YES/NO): NO